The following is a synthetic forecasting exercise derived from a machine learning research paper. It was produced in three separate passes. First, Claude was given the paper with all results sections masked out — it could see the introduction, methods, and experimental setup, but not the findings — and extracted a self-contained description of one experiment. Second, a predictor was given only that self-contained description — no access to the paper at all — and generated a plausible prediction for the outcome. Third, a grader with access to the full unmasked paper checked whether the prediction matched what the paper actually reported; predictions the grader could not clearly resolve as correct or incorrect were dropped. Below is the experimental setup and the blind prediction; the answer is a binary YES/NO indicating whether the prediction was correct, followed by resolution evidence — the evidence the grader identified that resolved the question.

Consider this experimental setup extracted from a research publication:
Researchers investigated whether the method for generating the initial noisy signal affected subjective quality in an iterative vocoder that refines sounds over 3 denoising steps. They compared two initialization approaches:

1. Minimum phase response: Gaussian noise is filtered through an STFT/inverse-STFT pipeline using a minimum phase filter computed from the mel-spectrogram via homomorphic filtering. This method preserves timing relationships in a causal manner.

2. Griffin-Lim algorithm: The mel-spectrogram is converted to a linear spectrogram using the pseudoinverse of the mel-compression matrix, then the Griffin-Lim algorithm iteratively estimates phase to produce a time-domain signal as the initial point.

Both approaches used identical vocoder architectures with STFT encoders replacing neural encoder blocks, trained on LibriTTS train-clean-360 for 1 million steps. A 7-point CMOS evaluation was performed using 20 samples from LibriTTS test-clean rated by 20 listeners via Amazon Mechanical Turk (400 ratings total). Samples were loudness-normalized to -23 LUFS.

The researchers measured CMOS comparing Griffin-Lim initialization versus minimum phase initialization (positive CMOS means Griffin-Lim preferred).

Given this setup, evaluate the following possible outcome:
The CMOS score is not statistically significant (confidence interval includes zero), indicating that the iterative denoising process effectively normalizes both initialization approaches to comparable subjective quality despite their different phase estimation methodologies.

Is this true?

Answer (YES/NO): YES